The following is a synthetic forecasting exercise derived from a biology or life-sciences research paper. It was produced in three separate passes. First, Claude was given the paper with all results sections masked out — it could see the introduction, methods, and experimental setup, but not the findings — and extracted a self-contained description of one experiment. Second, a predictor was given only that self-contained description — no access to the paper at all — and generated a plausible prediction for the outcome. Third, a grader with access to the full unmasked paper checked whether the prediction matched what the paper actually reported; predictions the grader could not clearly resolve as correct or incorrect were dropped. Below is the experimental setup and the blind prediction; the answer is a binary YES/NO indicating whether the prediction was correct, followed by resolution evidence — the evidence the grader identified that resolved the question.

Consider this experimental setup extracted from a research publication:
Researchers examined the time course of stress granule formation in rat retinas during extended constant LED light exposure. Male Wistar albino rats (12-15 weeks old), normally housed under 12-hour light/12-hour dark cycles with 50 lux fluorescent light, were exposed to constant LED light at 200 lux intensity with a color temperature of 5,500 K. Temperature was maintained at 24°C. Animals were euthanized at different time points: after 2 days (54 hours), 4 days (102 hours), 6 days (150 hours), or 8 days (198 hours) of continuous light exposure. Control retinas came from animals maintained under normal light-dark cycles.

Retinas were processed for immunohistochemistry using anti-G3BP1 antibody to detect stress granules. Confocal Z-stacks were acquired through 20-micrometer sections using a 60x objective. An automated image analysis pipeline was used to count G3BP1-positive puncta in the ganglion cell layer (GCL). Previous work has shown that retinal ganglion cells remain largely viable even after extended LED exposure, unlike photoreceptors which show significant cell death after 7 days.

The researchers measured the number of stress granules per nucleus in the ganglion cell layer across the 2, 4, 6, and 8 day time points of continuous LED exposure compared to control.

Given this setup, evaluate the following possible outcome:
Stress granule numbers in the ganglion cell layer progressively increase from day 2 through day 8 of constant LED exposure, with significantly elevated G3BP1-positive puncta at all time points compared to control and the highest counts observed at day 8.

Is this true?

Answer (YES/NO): NO